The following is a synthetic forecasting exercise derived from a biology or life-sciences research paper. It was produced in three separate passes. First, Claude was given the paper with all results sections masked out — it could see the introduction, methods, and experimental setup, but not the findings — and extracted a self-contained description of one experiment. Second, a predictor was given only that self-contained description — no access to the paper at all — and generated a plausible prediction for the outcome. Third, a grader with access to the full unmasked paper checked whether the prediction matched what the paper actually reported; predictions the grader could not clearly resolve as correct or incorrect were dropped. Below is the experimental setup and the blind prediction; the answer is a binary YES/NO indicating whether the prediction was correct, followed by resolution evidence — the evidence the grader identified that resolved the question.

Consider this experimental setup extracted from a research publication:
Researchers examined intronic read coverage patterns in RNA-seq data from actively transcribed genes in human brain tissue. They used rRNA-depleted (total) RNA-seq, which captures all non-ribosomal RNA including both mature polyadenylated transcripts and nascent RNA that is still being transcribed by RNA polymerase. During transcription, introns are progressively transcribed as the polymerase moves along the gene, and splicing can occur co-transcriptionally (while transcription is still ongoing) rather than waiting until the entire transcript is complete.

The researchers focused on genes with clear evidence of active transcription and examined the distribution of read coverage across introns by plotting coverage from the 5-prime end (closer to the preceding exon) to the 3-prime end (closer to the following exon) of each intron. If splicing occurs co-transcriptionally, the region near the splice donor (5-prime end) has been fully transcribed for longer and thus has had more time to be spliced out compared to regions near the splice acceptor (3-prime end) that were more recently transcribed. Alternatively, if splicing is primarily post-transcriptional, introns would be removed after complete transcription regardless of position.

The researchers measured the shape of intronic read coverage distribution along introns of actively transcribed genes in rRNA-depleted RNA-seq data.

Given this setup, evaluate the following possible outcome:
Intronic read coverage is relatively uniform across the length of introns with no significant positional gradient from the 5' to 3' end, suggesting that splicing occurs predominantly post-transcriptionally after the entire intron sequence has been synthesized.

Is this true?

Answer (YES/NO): NO